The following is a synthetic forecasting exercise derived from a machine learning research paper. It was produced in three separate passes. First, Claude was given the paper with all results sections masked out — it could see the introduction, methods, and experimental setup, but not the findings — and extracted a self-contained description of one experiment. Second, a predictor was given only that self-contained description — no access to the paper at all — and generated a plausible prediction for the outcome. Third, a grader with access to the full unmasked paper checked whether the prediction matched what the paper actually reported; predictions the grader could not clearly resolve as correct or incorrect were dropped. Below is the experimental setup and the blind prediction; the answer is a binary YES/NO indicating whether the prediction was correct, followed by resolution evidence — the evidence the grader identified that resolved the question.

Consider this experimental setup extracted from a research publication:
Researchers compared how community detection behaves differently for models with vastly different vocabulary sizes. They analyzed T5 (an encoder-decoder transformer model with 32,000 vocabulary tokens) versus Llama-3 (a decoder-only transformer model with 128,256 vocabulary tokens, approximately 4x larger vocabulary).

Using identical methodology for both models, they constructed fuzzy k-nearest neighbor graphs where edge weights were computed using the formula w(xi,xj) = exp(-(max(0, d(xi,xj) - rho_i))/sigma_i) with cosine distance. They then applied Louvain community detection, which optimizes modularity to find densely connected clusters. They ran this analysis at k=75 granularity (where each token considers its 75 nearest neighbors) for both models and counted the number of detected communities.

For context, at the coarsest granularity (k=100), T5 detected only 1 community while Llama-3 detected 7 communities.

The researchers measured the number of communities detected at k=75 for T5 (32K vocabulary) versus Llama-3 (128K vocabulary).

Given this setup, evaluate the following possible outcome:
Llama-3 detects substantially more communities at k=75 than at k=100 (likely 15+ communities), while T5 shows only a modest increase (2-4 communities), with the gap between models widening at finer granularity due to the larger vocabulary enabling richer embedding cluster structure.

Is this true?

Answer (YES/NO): NO